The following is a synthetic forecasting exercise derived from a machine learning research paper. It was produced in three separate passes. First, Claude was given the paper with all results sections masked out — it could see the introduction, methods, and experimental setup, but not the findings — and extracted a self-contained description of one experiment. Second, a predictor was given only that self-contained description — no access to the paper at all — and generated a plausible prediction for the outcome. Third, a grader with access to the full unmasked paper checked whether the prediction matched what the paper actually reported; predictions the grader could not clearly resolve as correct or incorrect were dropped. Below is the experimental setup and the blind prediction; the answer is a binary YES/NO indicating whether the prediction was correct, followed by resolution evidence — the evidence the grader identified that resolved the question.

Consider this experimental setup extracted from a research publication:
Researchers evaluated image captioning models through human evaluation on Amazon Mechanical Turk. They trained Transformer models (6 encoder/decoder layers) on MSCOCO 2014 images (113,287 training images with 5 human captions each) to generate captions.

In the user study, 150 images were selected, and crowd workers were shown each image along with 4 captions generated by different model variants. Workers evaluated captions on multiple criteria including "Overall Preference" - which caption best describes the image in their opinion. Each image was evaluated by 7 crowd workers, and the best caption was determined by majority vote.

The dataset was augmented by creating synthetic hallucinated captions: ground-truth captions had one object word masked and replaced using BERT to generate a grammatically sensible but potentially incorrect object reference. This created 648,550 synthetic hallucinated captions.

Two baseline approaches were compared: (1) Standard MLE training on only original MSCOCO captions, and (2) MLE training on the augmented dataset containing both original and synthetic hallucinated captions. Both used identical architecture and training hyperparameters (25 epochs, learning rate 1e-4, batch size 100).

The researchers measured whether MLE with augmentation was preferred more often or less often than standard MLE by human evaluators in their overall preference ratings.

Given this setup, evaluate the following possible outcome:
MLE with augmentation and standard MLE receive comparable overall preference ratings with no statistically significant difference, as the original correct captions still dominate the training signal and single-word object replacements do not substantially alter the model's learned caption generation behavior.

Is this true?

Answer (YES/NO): NO